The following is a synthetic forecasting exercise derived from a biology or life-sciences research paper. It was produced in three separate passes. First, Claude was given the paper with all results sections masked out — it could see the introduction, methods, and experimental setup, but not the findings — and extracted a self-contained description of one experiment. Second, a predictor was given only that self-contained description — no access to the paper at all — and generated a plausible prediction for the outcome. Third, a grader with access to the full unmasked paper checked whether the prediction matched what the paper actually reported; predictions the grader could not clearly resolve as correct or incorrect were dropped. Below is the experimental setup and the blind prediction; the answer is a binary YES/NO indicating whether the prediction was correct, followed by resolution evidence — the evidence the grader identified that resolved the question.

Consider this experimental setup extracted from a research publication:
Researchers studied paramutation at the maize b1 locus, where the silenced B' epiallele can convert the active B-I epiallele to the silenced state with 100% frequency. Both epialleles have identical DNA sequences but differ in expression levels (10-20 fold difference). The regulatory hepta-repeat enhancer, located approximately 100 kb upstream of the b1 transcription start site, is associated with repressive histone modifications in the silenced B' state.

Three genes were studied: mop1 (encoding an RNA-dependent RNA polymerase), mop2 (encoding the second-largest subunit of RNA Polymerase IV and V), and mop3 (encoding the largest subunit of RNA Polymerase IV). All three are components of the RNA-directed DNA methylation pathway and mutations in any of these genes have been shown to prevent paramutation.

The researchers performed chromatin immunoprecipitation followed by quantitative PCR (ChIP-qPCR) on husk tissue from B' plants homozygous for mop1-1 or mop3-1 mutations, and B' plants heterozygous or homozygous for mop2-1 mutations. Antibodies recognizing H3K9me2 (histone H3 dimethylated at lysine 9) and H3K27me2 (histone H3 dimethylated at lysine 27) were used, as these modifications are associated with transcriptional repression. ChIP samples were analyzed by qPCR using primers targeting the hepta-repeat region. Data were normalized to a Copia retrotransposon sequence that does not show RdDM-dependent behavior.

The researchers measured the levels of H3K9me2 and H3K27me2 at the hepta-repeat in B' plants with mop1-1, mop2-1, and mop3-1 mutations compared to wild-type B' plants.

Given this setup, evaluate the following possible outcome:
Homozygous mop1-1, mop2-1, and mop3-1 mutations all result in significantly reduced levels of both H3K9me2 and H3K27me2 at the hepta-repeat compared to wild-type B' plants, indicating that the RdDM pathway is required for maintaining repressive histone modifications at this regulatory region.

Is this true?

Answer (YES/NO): NO